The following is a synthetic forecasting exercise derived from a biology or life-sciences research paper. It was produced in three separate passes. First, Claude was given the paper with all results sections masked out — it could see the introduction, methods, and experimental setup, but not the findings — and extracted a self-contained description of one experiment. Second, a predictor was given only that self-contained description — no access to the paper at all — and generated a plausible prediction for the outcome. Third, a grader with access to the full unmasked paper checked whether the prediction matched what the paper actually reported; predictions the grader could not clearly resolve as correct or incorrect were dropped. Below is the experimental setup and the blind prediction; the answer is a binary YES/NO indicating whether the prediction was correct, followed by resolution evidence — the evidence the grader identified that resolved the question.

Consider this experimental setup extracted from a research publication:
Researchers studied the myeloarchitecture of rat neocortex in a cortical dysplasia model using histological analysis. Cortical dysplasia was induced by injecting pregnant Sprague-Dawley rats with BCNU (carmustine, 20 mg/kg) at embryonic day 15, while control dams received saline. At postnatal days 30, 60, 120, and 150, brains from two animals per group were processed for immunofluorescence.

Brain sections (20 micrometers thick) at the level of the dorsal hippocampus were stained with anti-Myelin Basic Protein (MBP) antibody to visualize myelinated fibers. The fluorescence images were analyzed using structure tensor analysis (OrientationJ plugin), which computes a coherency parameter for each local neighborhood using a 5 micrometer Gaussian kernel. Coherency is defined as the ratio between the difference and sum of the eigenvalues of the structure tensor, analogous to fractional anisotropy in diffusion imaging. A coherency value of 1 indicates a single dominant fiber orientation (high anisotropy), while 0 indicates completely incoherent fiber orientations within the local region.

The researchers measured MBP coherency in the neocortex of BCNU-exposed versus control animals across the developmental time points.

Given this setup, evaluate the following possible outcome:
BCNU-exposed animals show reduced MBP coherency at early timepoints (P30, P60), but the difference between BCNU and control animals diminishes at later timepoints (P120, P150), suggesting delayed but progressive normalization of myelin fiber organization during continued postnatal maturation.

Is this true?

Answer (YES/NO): NO